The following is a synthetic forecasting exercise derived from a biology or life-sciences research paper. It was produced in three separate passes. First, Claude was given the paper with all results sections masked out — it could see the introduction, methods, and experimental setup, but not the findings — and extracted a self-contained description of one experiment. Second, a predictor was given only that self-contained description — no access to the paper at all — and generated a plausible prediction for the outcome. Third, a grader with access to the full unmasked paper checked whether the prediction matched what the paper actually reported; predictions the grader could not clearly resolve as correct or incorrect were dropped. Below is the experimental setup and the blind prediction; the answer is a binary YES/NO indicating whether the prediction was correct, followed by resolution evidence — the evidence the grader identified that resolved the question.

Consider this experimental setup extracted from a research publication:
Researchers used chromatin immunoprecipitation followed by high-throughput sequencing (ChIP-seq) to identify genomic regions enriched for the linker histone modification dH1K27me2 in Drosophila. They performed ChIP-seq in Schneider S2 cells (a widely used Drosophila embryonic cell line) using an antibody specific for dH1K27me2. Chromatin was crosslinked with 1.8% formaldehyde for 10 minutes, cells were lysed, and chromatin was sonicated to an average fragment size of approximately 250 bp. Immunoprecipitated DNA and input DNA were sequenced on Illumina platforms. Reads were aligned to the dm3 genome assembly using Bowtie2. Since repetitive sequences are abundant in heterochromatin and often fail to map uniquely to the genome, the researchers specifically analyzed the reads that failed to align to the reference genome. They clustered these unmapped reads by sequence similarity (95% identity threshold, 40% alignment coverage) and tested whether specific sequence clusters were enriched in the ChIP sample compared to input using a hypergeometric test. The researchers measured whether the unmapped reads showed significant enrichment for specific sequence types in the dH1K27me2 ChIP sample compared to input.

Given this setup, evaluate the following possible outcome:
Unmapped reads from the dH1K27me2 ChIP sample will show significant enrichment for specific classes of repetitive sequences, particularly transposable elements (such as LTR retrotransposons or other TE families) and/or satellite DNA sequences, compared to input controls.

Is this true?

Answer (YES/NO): NO